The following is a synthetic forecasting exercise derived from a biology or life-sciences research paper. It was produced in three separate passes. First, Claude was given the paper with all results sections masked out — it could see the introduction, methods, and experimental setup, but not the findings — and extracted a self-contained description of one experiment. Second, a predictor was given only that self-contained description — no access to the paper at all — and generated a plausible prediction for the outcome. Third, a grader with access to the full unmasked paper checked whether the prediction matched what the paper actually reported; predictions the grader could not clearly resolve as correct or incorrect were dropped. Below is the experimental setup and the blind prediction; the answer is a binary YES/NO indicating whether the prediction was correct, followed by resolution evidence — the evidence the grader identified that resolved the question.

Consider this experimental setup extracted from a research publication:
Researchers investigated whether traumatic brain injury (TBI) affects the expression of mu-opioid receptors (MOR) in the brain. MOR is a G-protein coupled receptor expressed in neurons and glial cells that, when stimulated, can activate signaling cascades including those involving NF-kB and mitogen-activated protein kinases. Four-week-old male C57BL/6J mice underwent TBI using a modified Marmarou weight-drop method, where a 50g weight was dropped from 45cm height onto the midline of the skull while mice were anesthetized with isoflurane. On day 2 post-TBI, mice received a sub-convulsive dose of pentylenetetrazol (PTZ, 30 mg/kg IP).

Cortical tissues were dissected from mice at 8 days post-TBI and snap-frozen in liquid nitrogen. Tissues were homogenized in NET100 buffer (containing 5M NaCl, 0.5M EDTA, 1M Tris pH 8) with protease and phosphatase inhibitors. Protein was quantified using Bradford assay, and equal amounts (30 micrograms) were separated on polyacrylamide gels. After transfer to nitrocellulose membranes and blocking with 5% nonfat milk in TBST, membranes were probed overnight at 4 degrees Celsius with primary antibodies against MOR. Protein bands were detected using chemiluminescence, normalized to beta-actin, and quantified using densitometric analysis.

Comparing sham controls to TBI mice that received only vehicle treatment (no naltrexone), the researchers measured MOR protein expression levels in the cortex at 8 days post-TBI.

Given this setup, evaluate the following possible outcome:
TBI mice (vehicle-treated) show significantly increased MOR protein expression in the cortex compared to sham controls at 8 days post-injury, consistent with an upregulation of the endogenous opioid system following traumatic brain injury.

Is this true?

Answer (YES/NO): YES